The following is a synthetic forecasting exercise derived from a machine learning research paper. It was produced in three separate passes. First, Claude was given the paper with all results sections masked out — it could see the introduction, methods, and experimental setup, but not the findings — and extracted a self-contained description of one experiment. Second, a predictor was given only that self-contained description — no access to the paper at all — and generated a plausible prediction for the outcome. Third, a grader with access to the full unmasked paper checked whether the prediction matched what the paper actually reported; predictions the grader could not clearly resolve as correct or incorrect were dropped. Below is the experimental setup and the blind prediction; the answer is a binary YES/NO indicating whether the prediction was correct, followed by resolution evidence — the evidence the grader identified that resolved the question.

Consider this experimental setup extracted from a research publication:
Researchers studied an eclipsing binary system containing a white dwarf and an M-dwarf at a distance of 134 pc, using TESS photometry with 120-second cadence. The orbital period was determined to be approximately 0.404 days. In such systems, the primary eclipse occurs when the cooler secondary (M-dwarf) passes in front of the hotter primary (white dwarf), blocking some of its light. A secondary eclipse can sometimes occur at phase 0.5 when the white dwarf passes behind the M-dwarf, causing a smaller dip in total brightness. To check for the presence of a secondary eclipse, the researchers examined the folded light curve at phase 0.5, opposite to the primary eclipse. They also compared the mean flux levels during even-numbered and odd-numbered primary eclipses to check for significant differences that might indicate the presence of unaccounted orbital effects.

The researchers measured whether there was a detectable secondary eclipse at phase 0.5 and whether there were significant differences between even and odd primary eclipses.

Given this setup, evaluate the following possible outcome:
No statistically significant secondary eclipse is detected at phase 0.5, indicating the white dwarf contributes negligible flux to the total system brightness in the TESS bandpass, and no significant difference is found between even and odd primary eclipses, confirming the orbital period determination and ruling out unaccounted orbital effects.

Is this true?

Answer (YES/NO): YES